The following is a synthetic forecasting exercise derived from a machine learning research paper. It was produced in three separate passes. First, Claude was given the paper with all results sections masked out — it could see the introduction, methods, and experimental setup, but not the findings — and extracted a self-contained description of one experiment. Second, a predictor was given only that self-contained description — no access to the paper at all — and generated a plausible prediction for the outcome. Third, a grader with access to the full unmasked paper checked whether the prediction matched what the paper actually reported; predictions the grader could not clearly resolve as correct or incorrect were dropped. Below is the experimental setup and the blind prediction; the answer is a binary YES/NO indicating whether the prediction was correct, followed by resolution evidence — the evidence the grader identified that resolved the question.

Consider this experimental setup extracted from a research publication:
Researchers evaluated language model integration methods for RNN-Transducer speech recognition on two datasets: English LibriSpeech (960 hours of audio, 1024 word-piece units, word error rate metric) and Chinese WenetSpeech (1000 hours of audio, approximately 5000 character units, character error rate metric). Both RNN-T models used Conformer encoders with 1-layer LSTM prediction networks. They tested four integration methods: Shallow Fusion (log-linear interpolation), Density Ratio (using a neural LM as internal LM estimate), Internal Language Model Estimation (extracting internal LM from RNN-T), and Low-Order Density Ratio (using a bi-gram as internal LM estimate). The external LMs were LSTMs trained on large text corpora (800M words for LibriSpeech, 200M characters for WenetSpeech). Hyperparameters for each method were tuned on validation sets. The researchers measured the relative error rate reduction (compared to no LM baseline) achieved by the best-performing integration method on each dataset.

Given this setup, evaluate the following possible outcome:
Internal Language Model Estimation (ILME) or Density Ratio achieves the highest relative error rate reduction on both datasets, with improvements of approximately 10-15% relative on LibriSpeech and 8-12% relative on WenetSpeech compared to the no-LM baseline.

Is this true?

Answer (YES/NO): NO